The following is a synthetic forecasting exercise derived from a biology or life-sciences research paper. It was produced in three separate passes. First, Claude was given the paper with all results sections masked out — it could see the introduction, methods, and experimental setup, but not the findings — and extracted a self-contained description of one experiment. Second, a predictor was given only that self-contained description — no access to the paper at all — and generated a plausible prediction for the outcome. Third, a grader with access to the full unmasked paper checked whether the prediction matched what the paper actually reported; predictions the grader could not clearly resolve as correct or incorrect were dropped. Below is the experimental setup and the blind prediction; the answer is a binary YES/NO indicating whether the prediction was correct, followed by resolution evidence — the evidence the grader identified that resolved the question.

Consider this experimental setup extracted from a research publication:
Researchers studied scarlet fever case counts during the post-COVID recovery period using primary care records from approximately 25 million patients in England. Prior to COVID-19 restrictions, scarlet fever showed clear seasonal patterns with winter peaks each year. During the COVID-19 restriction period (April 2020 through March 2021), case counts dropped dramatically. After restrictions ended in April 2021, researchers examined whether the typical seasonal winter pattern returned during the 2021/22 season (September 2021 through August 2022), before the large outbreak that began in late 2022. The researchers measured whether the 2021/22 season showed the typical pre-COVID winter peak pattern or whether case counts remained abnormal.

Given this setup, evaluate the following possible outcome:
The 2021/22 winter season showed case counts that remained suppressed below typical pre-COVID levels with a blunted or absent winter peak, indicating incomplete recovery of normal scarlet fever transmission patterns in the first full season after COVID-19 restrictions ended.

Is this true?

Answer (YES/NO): YES